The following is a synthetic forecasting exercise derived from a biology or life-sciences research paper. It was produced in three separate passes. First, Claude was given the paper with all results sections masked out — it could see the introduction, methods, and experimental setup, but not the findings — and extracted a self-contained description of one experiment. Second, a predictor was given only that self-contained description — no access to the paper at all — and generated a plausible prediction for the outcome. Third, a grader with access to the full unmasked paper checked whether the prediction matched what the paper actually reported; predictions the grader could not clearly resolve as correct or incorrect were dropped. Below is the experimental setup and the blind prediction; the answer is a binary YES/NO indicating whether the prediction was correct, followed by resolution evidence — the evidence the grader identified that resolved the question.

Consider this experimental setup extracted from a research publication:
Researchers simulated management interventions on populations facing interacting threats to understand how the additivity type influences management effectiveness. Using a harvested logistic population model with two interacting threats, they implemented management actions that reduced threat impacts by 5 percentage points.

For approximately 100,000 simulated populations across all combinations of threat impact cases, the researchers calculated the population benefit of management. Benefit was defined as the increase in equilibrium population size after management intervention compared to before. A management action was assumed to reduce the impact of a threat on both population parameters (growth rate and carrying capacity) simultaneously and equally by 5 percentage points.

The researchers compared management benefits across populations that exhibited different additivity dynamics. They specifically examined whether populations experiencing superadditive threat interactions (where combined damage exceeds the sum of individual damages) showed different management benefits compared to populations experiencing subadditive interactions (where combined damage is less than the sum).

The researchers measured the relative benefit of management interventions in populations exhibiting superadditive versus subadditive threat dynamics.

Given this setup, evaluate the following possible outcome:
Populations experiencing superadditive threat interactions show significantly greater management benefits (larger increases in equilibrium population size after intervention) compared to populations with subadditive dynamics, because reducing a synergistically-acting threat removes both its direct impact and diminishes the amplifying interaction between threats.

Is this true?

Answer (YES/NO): YES